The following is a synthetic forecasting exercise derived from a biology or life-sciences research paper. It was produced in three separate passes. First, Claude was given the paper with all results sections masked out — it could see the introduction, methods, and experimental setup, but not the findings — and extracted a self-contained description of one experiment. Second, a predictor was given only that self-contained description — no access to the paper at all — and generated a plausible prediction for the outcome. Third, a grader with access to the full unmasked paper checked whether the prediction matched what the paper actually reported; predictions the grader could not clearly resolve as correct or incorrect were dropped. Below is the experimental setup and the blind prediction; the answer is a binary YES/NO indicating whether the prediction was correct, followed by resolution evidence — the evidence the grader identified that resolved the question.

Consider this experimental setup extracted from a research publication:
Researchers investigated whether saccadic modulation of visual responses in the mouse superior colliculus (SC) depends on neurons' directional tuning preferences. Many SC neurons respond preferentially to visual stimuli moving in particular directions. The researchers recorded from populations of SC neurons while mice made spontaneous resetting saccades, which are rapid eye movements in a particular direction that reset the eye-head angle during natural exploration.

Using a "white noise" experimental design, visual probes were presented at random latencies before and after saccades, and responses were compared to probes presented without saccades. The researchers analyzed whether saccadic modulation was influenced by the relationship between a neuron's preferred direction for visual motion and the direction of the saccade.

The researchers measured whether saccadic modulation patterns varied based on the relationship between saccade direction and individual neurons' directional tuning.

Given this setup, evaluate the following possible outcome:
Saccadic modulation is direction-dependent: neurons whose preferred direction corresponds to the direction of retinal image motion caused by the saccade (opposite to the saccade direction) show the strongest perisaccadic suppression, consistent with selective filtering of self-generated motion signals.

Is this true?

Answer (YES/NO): NO